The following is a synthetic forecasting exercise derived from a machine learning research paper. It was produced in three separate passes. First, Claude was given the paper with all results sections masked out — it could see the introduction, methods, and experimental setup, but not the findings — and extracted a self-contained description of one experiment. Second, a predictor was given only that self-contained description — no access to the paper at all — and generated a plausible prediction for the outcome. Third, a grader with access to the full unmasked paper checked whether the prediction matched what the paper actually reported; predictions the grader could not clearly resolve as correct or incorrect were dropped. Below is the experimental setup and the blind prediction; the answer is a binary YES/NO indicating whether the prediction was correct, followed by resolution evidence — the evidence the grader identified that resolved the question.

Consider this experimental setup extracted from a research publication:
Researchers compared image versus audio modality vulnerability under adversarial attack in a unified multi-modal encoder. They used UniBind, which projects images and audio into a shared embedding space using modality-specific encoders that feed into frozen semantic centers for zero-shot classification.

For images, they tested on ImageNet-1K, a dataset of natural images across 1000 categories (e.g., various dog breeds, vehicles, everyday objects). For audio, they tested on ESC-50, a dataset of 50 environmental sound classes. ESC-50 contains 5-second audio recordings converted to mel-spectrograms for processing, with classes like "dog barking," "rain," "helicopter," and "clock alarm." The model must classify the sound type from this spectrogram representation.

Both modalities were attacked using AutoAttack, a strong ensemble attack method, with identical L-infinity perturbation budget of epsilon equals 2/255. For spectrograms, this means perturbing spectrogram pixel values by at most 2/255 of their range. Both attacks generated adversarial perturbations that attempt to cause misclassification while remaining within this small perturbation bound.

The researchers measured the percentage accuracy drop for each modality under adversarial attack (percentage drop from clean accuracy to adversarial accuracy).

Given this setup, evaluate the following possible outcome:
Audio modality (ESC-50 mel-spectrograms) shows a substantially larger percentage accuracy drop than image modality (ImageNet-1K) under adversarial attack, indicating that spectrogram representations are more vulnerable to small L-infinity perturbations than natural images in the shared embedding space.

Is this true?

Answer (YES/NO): NO